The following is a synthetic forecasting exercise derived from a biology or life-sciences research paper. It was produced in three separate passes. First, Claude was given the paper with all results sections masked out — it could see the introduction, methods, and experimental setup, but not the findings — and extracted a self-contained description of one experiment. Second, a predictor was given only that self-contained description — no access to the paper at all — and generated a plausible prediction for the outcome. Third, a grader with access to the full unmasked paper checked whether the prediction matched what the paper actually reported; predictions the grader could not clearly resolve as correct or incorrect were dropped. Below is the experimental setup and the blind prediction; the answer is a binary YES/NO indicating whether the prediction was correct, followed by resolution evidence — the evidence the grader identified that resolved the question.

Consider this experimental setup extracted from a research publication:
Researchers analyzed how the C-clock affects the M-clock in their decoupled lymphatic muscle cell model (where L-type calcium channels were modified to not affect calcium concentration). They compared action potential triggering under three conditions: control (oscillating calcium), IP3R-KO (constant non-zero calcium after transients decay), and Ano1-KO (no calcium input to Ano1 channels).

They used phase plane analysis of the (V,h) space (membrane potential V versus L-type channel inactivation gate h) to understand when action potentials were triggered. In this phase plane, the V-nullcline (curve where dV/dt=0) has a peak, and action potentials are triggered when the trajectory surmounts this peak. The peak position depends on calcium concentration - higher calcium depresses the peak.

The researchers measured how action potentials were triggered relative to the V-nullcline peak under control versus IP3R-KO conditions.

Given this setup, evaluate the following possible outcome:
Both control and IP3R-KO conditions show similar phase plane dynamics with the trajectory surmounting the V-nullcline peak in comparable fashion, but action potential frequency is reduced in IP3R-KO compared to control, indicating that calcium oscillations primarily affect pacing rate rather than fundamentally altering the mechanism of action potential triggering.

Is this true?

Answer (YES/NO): NO